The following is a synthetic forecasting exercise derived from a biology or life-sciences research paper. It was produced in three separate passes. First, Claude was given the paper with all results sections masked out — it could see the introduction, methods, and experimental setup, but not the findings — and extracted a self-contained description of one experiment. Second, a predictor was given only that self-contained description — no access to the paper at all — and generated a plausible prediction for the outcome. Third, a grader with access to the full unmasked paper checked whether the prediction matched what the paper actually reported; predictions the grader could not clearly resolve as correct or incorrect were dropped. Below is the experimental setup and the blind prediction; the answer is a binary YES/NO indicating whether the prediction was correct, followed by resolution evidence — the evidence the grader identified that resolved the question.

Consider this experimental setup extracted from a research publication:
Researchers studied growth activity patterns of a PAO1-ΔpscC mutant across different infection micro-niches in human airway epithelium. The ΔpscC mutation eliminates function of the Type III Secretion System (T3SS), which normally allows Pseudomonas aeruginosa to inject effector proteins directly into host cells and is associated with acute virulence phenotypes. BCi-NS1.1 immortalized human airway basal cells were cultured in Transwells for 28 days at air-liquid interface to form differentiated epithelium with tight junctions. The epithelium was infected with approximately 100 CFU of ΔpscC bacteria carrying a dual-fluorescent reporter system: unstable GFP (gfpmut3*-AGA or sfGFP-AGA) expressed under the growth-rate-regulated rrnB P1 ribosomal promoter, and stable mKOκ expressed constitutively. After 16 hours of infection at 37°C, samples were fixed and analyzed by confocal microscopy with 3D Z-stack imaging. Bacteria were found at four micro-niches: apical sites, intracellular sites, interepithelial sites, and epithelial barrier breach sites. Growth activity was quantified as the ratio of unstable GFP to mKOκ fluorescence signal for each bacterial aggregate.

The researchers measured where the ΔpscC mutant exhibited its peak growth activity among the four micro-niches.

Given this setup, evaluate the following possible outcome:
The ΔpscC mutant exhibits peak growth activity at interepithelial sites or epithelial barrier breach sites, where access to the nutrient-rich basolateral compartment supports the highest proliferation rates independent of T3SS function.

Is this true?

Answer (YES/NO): YES